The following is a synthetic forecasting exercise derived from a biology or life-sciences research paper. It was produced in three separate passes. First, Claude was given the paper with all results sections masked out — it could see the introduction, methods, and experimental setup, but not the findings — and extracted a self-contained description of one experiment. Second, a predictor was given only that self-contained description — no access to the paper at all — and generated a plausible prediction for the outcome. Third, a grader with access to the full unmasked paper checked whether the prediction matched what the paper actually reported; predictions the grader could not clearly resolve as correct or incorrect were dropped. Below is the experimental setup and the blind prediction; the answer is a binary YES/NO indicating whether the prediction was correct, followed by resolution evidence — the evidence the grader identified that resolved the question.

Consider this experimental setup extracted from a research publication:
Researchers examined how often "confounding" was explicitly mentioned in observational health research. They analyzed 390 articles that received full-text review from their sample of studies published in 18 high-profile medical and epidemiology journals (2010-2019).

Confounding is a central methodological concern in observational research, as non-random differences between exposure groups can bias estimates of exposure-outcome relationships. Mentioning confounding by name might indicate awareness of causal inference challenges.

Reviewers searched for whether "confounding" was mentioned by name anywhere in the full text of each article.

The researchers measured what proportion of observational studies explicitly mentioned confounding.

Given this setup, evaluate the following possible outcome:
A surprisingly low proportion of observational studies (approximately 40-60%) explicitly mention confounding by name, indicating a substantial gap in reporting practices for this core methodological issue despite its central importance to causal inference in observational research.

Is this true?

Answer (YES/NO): NO